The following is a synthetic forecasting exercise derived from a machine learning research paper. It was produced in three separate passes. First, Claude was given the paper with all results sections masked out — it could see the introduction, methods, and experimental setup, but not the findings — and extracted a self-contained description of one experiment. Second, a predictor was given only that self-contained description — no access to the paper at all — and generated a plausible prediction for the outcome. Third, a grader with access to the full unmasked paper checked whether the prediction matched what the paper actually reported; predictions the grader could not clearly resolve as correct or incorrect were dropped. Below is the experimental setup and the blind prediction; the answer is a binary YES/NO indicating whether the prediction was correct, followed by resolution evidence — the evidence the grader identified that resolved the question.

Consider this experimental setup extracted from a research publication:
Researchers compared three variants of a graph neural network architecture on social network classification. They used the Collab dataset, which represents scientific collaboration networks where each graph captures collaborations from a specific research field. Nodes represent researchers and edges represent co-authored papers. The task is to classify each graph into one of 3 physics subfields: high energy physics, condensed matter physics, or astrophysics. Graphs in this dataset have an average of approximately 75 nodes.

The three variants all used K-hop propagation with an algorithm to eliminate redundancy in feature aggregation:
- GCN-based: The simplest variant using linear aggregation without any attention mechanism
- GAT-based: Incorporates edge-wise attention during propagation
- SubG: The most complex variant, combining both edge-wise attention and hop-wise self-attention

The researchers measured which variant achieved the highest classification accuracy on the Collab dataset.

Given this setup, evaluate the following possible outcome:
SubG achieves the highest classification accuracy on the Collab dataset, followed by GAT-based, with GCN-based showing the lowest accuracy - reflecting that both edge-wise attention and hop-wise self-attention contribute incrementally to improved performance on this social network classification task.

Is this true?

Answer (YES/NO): NO